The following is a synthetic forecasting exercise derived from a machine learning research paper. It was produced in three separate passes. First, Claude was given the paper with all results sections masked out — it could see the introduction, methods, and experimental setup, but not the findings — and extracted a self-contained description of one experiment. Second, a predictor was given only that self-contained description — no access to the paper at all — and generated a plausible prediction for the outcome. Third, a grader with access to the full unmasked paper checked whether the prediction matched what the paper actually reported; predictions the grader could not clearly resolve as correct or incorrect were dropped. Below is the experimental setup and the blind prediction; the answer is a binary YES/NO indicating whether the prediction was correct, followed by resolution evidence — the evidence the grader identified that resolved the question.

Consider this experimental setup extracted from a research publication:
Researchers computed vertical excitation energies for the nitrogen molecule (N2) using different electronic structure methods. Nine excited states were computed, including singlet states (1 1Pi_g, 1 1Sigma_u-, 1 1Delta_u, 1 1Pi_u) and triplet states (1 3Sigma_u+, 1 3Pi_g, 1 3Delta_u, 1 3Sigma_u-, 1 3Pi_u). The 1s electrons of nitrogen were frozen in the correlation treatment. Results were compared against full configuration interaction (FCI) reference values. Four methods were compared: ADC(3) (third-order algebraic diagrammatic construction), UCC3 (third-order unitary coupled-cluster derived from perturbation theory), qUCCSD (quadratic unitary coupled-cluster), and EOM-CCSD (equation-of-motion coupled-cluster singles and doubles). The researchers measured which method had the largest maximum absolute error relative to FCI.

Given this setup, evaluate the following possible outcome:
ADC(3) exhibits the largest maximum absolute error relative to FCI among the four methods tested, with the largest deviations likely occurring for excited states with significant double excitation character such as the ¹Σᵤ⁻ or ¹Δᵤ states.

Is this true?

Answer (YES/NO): NO